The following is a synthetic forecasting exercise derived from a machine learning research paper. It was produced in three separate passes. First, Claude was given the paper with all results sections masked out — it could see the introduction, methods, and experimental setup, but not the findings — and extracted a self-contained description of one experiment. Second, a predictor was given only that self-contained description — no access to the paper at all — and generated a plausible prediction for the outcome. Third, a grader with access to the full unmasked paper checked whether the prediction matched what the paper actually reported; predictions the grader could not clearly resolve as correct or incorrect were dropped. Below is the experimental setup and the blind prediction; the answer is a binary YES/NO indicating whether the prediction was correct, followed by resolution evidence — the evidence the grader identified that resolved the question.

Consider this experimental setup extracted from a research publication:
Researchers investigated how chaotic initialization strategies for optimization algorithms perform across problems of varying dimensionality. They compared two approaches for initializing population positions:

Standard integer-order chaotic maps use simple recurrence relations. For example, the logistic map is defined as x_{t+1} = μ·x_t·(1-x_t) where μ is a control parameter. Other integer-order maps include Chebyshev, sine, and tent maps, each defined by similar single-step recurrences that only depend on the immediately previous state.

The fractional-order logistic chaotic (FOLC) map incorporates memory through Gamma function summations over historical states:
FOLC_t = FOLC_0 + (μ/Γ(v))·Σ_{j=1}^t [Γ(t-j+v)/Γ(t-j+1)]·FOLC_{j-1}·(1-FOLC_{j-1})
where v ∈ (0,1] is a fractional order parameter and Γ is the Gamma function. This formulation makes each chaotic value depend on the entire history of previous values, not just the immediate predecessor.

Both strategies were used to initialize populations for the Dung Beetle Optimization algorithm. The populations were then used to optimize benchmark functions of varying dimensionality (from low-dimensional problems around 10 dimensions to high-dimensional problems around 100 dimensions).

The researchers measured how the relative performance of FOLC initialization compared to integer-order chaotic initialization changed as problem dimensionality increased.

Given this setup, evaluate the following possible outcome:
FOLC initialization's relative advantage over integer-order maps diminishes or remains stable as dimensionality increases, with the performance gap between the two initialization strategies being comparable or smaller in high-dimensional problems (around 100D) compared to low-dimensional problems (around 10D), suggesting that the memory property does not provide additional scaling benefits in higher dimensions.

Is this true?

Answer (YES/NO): YES